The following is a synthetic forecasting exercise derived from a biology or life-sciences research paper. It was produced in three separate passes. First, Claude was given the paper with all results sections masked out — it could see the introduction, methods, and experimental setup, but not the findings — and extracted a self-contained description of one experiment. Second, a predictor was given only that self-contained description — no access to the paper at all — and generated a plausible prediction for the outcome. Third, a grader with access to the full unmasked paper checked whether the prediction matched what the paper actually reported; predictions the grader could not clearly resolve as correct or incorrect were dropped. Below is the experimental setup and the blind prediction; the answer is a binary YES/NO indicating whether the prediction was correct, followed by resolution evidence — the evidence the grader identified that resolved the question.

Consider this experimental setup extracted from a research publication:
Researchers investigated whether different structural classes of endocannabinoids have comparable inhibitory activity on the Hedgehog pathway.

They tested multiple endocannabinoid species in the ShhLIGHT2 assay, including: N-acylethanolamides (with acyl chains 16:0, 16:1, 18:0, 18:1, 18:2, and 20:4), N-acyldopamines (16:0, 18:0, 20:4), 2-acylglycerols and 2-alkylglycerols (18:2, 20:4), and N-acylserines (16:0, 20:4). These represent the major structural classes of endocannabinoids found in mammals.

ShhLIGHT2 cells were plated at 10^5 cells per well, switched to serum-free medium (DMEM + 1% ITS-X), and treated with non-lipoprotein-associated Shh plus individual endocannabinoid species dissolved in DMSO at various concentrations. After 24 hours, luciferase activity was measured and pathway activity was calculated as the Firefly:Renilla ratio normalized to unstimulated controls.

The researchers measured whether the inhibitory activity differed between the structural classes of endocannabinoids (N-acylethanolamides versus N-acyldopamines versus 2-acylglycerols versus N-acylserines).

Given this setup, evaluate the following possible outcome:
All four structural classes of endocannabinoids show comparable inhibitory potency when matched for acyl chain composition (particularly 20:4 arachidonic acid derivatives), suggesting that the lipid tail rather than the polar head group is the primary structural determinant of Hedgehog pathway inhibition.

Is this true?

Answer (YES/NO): NO